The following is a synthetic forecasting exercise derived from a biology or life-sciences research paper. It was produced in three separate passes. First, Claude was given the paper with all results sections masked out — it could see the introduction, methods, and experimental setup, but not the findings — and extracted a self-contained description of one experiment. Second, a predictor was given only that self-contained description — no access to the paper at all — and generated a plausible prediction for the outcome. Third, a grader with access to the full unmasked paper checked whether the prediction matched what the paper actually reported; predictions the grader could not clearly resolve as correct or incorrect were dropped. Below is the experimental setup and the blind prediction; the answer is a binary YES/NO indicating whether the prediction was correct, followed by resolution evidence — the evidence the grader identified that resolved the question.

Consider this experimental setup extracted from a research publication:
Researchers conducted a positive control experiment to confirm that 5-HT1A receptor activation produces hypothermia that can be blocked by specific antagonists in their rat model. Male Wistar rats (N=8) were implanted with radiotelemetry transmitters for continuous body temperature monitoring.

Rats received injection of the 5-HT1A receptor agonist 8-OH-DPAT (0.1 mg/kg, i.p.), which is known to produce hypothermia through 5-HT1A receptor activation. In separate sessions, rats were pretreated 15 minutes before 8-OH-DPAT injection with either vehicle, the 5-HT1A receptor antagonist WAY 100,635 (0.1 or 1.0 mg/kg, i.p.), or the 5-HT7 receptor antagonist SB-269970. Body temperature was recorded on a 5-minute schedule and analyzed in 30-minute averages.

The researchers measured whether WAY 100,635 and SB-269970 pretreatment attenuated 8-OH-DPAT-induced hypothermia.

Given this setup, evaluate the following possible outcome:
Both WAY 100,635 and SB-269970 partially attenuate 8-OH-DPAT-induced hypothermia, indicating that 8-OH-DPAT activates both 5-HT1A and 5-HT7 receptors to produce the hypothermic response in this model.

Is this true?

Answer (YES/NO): YES